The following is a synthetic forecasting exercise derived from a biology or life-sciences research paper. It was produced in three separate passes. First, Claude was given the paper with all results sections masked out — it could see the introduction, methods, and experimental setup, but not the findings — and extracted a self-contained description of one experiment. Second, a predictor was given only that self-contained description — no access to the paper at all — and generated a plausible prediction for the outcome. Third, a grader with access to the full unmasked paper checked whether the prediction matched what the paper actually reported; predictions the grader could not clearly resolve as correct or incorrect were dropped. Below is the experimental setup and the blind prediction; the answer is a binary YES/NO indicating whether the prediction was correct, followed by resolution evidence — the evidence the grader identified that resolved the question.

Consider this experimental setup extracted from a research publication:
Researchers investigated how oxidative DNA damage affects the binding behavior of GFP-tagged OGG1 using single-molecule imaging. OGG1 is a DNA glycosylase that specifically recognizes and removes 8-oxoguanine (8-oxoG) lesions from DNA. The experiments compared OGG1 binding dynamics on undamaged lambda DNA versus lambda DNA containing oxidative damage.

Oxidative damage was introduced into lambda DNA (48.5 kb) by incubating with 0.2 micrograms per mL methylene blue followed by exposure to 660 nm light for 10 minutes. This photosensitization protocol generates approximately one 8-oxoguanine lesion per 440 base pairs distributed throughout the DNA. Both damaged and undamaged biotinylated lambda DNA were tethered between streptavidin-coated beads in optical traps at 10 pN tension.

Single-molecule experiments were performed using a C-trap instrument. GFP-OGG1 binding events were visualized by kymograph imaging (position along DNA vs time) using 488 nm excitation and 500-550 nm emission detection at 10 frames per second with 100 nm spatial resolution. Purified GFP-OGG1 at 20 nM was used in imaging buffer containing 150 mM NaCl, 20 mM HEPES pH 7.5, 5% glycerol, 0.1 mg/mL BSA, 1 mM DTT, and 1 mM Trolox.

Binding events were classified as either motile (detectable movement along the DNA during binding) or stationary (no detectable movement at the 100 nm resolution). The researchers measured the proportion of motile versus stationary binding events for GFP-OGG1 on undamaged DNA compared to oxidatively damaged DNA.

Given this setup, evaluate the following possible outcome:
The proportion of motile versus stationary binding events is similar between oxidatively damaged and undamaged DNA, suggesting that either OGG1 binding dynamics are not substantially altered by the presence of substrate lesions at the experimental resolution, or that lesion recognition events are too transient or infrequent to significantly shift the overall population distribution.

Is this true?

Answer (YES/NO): NO